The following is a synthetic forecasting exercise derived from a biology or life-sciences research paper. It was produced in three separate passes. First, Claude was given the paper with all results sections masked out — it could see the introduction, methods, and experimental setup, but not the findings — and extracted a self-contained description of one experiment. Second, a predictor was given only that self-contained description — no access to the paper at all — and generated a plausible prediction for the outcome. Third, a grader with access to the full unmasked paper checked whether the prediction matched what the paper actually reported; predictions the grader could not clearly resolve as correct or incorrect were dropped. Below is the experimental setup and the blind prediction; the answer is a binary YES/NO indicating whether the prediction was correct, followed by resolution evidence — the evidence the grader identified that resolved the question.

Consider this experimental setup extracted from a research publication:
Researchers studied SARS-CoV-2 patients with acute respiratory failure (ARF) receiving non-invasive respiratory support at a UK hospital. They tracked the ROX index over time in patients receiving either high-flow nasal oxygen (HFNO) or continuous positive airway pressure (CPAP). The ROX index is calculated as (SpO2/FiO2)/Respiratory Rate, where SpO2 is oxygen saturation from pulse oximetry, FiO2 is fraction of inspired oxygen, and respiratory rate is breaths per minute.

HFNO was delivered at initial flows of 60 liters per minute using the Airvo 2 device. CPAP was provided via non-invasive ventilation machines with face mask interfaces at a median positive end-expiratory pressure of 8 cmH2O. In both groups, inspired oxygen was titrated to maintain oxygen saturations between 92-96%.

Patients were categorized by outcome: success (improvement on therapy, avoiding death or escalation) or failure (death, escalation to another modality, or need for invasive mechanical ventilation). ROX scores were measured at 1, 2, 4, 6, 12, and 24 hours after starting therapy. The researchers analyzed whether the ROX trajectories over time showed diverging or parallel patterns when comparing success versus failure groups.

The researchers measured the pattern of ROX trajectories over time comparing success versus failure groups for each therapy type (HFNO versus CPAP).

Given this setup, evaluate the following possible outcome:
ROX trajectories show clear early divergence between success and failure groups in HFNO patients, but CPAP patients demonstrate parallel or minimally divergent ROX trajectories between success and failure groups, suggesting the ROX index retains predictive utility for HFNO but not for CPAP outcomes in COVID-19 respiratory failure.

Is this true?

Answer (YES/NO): NO